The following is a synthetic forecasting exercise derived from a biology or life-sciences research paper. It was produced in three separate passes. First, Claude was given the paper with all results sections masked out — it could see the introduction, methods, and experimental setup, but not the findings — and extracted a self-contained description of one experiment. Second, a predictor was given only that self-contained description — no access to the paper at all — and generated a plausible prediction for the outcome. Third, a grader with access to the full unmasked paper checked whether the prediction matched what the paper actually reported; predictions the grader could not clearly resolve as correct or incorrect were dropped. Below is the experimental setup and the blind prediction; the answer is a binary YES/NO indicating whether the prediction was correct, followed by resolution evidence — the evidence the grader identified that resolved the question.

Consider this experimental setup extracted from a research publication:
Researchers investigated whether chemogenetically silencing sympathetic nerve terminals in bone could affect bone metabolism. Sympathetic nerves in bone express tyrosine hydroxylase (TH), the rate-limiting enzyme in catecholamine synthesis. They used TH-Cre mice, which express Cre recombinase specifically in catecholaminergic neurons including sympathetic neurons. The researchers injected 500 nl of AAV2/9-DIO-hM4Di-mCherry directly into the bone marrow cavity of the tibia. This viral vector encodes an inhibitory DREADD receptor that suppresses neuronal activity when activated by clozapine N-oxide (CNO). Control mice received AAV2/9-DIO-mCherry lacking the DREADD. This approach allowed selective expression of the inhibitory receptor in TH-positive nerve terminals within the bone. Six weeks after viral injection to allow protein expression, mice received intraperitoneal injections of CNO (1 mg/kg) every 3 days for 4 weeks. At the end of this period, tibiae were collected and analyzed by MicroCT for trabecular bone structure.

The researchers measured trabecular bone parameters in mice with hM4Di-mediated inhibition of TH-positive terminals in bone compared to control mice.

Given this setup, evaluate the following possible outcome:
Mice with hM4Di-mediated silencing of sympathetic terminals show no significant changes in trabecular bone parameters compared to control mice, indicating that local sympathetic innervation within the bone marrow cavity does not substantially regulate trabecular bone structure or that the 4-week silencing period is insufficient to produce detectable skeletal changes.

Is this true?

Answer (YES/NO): NO